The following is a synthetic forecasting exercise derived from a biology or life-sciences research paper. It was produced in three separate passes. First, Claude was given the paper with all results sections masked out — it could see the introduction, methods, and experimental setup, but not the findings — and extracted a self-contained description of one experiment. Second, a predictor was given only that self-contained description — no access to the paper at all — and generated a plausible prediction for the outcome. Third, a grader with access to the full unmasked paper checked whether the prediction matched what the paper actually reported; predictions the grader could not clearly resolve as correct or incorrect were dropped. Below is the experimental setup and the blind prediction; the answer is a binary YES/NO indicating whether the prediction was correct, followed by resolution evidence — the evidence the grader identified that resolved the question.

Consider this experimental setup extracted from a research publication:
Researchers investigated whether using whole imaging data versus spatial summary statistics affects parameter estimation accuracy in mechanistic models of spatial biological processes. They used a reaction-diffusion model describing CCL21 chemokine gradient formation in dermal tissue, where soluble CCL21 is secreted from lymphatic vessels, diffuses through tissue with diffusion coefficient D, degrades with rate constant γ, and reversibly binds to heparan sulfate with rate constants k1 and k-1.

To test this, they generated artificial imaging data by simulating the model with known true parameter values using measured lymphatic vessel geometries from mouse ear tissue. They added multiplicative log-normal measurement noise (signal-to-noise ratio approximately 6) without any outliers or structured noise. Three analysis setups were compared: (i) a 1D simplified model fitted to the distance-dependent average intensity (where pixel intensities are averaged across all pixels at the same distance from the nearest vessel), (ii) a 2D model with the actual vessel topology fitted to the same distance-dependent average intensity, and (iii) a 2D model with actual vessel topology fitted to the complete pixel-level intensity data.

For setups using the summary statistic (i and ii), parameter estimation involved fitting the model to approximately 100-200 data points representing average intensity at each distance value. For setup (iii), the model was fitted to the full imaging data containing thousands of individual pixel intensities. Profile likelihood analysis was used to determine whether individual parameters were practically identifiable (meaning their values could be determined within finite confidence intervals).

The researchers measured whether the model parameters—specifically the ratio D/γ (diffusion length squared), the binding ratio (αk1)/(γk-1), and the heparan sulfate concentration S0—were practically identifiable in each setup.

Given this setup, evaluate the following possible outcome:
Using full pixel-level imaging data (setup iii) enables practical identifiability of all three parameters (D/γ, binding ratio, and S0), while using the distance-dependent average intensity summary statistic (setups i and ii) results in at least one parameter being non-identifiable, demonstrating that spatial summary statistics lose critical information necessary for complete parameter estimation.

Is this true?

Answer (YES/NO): YES